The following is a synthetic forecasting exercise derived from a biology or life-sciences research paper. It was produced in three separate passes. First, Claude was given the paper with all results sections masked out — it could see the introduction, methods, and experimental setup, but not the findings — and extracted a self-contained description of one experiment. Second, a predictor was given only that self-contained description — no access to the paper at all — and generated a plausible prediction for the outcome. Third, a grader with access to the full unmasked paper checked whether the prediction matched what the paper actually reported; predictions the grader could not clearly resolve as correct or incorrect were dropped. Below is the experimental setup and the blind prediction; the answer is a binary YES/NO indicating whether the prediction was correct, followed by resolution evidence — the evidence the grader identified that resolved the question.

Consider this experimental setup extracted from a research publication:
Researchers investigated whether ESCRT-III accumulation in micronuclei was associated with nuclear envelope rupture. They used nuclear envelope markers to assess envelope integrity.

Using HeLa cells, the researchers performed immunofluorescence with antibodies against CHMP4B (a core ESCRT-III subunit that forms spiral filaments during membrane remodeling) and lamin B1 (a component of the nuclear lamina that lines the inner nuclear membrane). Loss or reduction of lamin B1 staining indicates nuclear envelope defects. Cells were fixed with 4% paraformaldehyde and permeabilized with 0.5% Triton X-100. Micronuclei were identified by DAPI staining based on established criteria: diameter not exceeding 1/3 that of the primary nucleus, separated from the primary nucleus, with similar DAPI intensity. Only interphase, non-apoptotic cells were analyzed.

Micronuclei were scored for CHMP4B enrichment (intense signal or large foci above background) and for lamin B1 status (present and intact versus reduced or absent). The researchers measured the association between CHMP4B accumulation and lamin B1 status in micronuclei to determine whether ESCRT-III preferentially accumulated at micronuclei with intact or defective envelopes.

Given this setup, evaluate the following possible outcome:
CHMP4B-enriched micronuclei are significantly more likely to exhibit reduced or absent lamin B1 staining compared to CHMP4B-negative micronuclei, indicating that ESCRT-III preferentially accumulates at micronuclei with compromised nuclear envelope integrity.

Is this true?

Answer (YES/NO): YES